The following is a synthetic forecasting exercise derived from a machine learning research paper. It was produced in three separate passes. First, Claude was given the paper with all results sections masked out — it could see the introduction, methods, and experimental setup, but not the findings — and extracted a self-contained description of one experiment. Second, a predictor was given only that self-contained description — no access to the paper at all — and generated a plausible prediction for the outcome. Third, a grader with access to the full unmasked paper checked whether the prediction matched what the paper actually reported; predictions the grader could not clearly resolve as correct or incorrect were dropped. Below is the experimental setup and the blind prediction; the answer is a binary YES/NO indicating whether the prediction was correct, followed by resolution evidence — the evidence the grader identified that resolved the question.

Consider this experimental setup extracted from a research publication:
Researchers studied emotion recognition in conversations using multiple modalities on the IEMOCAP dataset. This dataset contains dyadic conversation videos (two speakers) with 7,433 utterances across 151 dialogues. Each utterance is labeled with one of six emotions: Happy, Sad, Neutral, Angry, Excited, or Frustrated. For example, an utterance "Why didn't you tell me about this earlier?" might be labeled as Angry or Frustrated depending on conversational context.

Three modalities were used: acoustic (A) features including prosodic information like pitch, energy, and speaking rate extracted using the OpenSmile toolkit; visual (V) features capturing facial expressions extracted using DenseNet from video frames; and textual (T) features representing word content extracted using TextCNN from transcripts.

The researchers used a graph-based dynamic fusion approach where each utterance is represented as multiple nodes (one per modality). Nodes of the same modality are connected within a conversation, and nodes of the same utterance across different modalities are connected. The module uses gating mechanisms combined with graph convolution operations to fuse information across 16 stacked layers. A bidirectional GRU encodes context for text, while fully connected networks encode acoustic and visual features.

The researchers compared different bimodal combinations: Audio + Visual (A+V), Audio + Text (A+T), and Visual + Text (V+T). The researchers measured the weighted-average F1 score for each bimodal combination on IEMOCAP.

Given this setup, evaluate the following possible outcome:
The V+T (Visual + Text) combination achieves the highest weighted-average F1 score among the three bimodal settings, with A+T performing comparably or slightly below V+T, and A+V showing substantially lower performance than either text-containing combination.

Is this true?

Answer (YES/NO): NO